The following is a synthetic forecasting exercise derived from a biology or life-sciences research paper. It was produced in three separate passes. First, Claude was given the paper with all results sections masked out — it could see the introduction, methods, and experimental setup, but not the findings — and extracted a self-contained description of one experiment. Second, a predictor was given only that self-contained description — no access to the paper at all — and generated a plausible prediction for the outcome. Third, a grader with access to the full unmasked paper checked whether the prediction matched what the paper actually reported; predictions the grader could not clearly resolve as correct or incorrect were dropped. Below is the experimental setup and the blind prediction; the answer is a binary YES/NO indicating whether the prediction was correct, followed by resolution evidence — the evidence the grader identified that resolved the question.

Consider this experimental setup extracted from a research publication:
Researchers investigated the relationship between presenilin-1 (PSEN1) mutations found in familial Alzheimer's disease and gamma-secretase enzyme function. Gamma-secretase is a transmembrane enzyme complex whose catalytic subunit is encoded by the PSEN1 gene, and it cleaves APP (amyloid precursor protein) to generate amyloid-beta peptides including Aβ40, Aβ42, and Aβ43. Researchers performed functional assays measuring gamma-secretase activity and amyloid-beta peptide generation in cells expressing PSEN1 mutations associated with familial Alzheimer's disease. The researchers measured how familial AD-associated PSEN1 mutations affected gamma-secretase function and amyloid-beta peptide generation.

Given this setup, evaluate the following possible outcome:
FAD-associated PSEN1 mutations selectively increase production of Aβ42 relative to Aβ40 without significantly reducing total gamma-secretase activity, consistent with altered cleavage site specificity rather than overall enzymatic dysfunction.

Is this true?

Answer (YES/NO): NO